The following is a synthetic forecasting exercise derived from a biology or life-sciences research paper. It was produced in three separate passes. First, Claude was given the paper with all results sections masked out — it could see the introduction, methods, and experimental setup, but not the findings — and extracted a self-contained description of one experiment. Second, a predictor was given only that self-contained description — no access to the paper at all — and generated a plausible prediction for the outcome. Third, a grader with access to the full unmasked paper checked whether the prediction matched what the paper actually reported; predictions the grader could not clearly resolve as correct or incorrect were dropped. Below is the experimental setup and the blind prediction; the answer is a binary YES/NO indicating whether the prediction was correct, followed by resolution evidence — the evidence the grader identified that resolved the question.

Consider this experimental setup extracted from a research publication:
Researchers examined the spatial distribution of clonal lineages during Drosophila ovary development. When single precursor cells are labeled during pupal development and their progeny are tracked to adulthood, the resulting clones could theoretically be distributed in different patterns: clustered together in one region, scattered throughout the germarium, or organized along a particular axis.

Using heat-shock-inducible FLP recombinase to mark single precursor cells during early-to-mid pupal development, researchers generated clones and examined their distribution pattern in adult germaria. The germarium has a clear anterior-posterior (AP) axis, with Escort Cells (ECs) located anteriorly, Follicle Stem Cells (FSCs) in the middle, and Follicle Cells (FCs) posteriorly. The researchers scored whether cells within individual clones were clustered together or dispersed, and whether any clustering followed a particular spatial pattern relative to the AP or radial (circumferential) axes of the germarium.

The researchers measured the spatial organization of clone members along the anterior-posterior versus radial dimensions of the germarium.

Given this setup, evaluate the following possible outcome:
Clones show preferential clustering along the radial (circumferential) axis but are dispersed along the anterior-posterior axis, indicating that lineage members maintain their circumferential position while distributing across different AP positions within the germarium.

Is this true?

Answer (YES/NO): NO